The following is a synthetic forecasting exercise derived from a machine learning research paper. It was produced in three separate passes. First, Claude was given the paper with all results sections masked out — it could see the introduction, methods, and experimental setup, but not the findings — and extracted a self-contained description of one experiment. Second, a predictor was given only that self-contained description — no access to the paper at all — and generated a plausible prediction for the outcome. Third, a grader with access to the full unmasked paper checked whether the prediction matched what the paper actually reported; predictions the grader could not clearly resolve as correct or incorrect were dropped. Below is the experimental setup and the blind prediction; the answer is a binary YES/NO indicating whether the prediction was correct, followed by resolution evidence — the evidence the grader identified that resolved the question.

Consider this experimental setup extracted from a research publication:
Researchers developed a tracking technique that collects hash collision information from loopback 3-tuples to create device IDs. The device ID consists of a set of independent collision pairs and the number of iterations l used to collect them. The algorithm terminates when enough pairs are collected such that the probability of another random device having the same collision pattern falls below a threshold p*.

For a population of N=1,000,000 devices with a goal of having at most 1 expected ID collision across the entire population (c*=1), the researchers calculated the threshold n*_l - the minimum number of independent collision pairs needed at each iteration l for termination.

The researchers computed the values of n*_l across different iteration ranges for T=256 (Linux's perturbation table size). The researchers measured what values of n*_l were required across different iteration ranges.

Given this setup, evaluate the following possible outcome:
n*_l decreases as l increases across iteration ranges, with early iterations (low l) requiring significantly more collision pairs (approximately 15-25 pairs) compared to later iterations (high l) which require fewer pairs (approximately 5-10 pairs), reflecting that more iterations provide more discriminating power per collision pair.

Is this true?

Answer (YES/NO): NO